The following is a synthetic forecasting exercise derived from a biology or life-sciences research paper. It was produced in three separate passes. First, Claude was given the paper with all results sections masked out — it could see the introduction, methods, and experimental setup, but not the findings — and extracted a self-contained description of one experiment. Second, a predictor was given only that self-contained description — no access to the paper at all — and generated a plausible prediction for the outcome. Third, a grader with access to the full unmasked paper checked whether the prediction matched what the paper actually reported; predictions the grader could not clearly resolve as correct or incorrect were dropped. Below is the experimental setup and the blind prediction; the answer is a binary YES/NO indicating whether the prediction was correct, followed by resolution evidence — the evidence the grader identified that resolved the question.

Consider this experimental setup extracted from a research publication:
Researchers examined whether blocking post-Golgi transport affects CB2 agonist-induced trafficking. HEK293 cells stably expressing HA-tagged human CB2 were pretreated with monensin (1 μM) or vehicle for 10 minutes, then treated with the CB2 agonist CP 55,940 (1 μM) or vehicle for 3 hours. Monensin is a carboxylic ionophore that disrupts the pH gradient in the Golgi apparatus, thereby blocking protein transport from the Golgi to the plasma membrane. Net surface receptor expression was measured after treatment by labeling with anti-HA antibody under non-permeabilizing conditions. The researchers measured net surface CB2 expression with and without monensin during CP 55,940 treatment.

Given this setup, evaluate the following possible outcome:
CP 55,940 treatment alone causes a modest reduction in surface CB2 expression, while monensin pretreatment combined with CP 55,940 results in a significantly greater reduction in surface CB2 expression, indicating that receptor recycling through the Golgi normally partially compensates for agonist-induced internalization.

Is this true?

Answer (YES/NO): NO